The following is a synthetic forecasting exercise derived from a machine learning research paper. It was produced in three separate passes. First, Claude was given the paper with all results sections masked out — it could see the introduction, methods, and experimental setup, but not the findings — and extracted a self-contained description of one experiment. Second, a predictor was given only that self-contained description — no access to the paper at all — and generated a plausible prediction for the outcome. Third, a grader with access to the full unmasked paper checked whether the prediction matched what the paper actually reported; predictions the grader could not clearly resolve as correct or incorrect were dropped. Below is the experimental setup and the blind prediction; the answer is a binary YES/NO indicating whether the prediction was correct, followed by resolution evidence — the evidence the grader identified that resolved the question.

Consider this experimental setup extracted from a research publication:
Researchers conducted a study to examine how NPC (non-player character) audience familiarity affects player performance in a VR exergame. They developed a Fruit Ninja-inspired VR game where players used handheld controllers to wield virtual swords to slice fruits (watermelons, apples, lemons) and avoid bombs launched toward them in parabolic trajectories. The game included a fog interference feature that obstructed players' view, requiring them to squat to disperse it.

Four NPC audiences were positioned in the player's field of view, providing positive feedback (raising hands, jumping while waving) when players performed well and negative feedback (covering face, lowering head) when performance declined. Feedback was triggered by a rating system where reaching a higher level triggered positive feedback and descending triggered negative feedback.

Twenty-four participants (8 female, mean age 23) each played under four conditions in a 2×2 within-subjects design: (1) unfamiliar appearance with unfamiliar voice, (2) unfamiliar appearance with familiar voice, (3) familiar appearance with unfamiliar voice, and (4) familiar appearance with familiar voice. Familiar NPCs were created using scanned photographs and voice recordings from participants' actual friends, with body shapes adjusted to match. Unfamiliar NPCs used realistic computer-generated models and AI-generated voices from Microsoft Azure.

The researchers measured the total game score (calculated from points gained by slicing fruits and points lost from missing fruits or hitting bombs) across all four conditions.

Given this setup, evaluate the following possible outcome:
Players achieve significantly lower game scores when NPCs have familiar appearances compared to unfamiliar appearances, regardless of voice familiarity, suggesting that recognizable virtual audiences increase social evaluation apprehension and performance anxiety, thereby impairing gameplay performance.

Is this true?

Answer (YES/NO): NO